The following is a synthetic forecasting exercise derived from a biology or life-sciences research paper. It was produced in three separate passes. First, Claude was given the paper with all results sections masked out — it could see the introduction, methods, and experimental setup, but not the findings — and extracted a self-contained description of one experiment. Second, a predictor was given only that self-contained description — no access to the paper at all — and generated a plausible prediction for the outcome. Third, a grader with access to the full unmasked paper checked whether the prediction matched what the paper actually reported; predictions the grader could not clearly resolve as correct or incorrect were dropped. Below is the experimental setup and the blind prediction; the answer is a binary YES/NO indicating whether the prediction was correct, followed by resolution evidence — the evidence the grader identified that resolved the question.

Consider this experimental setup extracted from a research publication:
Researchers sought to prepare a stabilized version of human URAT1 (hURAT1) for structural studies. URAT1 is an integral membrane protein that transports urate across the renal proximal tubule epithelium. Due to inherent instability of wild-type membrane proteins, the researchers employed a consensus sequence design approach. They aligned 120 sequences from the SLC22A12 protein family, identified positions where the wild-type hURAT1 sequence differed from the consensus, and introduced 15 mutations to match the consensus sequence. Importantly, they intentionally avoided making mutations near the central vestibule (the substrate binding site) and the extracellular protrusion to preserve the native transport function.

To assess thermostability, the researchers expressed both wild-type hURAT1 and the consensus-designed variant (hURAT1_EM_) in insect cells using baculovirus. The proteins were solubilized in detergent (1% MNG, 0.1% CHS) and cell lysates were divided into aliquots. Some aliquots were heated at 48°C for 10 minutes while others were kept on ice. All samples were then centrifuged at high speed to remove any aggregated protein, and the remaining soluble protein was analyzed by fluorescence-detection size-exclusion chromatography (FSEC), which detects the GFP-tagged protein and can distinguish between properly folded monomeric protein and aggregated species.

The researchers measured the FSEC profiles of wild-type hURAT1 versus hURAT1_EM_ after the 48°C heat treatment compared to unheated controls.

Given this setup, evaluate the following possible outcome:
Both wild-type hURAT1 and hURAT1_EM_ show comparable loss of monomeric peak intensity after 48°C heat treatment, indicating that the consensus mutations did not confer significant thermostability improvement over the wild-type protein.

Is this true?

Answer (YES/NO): NO